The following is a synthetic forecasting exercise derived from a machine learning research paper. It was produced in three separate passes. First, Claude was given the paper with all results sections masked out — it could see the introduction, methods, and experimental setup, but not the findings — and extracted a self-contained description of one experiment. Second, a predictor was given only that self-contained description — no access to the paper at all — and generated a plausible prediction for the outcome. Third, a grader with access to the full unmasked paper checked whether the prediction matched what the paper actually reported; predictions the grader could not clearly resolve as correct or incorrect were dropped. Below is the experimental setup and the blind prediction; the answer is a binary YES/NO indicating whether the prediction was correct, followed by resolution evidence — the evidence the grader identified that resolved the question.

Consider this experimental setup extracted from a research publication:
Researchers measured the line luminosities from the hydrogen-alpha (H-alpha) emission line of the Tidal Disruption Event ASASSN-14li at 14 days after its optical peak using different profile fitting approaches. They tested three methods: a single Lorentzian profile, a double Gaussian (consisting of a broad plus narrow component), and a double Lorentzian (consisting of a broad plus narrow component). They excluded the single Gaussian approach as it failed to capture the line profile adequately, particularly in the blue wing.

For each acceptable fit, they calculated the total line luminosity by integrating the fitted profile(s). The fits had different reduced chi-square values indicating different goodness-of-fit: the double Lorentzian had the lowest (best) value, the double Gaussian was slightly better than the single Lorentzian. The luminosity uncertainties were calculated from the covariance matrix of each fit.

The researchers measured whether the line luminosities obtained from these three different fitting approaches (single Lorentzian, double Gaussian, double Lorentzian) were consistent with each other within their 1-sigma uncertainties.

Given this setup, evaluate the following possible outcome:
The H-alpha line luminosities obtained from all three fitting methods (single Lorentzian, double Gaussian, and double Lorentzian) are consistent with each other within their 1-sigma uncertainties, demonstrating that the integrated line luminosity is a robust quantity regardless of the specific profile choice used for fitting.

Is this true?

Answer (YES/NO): YES